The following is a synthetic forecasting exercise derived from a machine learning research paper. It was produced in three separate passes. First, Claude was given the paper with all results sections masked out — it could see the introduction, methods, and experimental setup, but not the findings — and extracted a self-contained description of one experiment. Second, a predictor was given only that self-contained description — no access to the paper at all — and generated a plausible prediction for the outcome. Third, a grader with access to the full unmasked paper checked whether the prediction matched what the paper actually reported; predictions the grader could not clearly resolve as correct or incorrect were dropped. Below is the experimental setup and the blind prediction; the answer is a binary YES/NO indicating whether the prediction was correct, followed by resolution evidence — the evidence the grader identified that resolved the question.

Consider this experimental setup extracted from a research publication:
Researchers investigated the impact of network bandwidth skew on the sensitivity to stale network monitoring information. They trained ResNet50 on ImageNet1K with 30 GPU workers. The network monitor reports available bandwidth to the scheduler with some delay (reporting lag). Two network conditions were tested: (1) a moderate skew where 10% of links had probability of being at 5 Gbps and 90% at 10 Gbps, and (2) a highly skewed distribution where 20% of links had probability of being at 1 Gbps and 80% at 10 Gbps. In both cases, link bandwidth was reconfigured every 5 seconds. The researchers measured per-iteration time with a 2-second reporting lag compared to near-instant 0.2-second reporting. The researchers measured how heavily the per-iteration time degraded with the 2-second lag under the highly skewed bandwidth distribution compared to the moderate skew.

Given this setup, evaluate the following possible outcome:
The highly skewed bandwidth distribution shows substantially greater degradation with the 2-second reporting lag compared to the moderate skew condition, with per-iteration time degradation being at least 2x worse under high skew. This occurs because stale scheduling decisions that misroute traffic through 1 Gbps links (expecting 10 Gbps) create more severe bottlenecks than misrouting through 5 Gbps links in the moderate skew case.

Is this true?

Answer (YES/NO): YES